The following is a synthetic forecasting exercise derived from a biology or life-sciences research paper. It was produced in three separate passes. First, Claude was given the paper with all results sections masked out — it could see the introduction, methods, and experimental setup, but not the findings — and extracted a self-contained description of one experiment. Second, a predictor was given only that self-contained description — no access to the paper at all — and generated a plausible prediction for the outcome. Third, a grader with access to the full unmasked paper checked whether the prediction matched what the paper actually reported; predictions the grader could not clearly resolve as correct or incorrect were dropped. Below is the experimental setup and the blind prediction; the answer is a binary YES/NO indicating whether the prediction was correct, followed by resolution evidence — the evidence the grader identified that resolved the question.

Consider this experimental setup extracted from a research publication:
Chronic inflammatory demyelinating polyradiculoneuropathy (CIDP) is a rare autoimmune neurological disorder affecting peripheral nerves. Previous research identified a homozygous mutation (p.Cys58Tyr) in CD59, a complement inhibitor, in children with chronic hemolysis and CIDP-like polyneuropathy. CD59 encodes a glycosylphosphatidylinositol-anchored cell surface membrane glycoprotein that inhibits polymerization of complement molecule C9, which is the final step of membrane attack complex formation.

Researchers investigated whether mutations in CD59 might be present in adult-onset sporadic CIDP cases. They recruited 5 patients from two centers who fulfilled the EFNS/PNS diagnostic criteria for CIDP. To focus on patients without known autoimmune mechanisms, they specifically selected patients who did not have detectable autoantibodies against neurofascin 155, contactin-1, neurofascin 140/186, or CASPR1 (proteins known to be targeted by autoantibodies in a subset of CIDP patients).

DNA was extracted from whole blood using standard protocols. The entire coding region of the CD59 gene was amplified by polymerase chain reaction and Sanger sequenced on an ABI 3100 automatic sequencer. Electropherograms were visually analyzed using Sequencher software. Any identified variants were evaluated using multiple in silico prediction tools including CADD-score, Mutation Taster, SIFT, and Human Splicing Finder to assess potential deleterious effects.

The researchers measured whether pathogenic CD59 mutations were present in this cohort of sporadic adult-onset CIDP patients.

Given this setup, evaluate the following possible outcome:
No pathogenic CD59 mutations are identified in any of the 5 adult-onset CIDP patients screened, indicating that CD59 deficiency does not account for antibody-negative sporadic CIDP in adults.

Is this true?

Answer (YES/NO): YES